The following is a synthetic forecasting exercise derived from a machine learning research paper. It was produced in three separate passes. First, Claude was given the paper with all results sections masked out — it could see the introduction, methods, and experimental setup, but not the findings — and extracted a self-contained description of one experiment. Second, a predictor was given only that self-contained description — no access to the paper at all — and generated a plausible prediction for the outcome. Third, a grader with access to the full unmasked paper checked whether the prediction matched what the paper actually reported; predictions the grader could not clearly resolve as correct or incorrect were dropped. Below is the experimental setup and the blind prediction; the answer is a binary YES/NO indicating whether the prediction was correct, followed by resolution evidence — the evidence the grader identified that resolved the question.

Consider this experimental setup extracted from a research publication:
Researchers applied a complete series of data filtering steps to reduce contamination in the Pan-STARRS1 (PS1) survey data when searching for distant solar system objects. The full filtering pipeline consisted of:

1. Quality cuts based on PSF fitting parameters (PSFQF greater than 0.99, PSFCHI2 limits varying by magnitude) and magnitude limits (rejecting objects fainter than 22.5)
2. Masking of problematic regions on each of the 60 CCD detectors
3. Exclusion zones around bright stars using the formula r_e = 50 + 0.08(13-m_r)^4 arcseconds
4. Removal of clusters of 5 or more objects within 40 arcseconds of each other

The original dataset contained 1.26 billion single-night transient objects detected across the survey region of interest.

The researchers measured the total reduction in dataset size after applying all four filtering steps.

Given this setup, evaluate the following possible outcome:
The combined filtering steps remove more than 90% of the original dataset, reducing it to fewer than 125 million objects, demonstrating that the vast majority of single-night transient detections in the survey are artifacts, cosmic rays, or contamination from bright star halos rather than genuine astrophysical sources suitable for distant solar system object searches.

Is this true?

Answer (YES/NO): NO